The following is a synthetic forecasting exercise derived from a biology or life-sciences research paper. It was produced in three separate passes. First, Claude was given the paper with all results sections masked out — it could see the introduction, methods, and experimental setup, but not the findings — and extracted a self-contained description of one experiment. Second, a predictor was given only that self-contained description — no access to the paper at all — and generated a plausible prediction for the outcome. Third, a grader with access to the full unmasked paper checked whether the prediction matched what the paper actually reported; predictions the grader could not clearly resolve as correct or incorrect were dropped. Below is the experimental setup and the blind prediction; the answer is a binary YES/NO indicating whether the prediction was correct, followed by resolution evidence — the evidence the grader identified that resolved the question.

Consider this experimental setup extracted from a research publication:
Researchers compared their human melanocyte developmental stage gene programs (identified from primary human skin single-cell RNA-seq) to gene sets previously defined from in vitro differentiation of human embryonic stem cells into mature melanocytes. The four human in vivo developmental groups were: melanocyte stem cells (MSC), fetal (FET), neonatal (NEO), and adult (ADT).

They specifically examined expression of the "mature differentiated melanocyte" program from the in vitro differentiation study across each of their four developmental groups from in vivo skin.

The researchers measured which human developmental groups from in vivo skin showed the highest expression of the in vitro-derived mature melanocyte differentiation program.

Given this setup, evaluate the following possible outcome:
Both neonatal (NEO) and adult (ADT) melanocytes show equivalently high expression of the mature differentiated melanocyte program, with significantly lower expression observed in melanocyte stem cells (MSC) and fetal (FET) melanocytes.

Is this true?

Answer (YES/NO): NO